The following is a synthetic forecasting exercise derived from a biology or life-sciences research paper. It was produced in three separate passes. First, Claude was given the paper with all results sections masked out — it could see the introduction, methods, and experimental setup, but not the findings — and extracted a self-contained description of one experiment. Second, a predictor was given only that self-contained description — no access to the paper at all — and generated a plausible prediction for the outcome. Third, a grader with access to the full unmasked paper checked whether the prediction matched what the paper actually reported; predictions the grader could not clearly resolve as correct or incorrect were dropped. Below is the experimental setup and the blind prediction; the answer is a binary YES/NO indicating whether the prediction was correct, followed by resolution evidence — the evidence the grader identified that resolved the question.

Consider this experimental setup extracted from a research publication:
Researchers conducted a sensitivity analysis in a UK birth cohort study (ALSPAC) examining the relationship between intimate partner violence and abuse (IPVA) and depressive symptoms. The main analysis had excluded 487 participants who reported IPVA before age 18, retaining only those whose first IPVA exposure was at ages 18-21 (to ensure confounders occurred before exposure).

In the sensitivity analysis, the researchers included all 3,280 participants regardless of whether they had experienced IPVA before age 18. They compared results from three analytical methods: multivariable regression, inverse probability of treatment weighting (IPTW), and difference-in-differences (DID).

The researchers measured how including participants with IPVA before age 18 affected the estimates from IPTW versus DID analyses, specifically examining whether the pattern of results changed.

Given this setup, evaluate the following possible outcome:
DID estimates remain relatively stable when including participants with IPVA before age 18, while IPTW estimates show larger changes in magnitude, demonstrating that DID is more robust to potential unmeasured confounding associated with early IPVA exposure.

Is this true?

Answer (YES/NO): YES